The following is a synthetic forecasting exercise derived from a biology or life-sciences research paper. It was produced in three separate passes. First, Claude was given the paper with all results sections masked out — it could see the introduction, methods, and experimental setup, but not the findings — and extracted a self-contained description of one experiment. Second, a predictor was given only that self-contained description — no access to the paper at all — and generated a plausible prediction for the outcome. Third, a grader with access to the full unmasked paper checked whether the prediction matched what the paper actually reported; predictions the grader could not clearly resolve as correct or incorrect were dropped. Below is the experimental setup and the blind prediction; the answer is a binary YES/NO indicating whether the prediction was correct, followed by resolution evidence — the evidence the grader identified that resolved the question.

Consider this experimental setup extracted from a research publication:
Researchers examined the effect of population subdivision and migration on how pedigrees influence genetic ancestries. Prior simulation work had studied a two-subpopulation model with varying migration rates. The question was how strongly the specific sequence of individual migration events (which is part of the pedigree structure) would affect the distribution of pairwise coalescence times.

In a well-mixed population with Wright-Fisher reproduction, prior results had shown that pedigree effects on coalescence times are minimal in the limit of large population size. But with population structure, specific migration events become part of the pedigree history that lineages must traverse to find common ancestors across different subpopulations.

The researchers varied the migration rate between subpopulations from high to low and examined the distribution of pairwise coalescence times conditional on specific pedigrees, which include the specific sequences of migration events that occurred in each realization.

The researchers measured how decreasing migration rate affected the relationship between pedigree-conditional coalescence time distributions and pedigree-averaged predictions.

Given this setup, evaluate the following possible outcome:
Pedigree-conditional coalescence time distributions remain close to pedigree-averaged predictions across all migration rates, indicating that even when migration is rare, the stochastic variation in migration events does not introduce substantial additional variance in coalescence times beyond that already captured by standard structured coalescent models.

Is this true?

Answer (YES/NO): NO